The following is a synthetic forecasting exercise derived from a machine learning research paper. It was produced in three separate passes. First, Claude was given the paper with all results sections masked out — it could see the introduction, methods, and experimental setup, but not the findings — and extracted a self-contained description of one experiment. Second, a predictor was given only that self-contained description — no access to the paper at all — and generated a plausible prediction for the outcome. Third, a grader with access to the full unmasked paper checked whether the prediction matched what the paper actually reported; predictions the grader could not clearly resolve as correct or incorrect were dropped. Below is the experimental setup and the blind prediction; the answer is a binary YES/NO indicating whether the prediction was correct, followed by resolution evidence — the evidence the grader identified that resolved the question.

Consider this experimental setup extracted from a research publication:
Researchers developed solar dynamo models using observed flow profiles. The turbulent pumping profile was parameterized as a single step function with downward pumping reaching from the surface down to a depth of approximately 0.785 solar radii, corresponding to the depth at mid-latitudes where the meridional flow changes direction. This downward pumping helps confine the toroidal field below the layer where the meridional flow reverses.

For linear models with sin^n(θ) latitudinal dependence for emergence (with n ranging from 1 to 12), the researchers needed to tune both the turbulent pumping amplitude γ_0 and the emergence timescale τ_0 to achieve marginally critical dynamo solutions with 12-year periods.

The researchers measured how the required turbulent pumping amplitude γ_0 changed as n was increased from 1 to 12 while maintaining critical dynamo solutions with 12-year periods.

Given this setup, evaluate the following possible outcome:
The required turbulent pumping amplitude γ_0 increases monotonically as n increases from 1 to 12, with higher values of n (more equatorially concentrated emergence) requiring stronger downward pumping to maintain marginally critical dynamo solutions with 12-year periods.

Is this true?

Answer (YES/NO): NO